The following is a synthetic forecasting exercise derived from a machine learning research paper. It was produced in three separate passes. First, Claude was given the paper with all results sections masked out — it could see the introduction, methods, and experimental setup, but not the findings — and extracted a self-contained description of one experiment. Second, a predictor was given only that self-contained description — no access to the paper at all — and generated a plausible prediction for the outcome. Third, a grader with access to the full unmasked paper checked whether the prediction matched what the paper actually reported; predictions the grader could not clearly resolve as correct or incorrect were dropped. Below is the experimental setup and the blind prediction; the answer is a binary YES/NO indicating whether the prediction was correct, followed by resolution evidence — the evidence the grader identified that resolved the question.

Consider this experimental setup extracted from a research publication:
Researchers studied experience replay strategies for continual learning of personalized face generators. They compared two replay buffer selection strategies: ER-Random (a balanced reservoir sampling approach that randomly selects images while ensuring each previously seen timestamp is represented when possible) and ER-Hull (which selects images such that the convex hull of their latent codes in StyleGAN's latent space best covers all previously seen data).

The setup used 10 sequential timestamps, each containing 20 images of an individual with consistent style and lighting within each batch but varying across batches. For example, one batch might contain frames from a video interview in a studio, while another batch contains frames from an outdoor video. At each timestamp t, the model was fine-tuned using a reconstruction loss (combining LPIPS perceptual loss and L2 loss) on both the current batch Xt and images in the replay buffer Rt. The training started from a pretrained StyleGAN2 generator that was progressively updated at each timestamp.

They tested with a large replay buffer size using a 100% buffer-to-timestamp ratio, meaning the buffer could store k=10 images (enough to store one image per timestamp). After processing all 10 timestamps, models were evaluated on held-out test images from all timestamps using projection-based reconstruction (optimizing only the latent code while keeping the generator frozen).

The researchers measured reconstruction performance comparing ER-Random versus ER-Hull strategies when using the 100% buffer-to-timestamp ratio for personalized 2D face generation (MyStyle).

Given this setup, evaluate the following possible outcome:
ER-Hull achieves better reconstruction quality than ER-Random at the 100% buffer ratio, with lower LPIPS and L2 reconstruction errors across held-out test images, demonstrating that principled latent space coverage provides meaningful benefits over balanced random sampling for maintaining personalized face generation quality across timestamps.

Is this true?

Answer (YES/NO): NO